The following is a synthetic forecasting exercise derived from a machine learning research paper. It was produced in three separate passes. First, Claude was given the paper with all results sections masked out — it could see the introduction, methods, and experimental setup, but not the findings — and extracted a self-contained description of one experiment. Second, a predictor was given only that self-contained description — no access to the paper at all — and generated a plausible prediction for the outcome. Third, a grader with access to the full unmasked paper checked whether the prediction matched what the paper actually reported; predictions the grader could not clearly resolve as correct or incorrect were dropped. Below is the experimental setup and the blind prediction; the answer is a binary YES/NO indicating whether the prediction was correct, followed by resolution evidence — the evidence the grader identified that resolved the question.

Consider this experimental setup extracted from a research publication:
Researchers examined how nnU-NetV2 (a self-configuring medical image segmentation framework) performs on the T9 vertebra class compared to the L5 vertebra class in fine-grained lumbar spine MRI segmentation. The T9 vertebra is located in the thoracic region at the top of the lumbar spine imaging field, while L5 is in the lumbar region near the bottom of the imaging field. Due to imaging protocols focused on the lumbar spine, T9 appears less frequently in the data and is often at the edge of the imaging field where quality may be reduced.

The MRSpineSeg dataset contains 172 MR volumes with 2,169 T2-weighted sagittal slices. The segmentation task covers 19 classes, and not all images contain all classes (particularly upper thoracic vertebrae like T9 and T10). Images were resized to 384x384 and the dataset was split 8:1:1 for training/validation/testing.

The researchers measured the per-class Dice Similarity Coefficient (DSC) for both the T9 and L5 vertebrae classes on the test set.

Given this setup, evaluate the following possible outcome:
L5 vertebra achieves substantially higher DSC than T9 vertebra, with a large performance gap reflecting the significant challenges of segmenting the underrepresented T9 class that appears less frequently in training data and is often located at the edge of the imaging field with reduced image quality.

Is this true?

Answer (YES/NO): YES